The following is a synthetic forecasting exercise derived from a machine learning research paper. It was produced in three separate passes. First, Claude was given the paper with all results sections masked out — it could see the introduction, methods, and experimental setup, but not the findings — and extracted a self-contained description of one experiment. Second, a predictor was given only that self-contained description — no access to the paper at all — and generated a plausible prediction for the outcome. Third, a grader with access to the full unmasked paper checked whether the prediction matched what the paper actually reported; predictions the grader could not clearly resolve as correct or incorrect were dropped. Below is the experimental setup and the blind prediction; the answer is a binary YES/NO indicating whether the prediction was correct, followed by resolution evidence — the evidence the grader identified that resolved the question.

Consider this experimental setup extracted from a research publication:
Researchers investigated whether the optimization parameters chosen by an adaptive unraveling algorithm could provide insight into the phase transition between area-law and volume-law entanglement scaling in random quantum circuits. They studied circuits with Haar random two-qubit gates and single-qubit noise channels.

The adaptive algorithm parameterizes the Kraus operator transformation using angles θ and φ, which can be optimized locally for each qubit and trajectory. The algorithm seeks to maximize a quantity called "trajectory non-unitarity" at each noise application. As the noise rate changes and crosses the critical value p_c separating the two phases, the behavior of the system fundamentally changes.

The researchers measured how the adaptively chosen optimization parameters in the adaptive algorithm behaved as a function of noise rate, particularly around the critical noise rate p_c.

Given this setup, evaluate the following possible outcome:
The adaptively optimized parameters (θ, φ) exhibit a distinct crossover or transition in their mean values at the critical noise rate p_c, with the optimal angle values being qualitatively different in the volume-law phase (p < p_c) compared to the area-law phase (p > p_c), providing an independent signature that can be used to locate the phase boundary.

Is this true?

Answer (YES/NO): NO